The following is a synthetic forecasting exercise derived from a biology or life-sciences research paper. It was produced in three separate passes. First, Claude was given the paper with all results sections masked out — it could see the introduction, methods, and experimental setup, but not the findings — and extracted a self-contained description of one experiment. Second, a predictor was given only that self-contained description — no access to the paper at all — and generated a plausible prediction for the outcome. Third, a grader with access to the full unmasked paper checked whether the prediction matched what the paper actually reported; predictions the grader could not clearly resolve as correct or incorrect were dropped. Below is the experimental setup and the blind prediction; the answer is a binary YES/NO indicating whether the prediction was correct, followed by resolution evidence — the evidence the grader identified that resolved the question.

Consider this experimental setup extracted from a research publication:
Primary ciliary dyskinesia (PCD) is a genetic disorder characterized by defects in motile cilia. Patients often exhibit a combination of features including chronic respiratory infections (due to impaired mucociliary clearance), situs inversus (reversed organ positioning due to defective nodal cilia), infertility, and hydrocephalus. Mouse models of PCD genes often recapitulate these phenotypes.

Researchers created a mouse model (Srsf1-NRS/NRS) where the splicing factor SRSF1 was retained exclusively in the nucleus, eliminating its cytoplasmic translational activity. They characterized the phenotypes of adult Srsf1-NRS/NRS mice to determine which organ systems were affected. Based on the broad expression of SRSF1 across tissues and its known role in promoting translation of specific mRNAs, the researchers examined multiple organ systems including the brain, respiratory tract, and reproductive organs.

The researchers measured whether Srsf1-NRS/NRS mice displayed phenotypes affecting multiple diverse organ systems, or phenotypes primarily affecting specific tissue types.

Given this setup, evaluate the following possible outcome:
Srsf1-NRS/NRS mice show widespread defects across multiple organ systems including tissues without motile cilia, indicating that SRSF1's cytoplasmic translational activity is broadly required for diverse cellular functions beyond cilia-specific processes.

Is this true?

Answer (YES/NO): NO